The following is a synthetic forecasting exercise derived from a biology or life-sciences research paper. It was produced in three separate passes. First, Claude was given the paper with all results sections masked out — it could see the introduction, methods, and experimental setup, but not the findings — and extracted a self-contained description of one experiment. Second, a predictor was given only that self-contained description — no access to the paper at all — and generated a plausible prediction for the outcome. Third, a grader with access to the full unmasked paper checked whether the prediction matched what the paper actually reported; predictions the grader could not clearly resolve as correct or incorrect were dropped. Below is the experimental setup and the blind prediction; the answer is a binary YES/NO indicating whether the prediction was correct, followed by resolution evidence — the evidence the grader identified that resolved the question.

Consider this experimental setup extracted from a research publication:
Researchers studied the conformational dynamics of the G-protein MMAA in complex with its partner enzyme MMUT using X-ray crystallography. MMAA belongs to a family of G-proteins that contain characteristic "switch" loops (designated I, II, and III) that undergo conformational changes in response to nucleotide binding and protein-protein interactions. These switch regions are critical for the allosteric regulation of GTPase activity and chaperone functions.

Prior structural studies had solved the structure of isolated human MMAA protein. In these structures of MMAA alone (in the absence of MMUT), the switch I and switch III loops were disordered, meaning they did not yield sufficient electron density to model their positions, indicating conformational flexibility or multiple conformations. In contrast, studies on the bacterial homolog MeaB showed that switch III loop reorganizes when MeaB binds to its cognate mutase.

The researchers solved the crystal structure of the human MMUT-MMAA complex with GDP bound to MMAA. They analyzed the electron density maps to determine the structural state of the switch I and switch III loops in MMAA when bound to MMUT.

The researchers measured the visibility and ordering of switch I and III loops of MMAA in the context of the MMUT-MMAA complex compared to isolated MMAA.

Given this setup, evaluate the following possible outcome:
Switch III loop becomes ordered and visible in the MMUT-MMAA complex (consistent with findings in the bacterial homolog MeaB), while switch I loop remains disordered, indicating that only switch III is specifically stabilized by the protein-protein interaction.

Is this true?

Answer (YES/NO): NO